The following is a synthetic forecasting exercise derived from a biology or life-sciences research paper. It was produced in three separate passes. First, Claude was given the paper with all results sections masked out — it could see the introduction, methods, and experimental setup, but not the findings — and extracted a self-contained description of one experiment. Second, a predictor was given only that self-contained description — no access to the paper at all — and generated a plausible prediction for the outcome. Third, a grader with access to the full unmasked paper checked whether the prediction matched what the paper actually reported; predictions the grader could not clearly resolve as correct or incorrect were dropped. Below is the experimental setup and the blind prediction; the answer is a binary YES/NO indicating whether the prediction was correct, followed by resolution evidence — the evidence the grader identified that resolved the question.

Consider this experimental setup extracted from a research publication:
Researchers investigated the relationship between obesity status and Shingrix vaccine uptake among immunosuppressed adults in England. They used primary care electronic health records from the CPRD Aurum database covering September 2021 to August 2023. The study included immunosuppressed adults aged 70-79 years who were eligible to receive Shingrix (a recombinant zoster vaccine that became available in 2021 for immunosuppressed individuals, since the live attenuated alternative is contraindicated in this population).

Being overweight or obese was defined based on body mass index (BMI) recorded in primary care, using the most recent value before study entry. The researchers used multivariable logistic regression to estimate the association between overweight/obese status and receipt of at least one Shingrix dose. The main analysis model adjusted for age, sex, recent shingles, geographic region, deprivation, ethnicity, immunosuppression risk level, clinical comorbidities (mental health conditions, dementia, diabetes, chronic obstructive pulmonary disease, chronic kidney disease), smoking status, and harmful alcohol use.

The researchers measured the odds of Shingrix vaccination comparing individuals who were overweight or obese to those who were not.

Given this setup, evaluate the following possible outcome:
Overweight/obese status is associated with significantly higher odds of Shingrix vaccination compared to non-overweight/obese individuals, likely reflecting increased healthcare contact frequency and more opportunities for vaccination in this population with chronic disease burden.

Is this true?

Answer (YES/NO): YES